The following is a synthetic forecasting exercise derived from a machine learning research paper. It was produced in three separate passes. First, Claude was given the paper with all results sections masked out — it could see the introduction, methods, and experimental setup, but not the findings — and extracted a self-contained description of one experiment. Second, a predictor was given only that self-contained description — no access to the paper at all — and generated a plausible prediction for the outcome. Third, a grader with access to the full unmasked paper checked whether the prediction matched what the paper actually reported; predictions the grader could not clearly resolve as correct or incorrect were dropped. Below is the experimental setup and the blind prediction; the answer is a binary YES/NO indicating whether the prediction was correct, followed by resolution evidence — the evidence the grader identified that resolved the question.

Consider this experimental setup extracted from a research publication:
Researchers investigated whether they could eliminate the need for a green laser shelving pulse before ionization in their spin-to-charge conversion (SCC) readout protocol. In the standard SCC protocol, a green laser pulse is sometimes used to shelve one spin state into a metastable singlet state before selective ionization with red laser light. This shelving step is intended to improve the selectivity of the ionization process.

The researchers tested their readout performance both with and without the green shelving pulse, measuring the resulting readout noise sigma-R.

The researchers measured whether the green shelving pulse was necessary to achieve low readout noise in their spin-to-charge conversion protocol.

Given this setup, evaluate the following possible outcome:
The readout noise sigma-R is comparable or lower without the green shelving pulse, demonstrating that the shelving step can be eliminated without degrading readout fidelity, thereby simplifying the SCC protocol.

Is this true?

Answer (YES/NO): YES